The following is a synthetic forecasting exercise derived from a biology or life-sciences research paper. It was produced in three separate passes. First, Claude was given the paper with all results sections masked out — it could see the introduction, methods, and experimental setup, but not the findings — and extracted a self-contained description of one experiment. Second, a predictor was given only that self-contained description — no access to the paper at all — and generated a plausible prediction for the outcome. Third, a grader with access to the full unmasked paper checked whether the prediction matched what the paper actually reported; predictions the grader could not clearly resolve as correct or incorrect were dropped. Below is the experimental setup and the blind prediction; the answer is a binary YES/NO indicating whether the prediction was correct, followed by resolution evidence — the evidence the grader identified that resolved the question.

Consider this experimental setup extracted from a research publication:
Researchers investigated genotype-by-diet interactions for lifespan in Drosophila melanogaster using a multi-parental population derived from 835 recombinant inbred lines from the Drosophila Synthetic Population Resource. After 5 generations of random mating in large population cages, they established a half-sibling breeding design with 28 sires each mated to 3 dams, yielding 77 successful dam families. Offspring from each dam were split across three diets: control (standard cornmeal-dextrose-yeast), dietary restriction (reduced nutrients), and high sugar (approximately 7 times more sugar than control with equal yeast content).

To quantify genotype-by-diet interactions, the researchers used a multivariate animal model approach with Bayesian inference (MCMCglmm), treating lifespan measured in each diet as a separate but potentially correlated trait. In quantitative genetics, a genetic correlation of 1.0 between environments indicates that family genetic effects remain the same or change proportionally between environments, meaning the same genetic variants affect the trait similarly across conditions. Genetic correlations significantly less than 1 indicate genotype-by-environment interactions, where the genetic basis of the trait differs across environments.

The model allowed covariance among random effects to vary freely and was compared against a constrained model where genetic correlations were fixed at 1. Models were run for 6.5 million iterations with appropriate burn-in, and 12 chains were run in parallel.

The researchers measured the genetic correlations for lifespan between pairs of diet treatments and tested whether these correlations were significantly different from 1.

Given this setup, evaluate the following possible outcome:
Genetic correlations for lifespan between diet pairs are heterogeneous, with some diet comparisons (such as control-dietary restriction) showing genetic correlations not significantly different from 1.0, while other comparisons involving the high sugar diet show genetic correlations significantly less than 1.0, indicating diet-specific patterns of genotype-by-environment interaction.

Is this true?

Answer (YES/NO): NO